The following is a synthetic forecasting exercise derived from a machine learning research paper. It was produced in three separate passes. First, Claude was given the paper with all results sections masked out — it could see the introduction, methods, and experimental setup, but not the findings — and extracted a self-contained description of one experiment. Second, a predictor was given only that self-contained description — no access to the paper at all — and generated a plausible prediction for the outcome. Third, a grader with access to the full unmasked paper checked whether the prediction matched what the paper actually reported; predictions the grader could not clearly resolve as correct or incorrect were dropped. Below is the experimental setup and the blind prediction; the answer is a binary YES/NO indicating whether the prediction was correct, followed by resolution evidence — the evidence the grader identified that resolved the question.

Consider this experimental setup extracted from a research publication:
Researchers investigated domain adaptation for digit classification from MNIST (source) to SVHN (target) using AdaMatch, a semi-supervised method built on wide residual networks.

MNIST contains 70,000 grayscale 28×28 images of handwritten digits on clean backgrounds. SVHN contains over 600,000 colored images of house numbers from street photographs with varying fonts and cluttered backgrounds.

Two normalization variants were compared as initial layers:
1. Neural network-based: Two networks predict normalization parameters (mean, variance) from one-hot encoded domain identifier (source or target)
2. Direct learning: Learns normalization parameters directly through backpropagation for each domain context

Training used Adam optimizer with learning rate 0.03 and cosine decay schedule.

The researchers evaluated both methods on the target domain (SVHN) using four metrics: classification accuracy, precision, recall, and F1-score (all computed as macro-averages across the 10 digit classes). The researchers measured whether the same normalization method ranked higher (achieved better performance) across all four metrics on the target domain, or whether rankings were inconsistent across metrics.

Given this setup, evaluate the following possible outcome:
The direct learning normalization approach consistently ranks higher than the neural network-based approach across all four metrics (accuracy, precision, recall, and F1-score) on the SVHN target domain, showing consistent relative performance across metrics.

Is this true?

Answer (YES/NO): YES